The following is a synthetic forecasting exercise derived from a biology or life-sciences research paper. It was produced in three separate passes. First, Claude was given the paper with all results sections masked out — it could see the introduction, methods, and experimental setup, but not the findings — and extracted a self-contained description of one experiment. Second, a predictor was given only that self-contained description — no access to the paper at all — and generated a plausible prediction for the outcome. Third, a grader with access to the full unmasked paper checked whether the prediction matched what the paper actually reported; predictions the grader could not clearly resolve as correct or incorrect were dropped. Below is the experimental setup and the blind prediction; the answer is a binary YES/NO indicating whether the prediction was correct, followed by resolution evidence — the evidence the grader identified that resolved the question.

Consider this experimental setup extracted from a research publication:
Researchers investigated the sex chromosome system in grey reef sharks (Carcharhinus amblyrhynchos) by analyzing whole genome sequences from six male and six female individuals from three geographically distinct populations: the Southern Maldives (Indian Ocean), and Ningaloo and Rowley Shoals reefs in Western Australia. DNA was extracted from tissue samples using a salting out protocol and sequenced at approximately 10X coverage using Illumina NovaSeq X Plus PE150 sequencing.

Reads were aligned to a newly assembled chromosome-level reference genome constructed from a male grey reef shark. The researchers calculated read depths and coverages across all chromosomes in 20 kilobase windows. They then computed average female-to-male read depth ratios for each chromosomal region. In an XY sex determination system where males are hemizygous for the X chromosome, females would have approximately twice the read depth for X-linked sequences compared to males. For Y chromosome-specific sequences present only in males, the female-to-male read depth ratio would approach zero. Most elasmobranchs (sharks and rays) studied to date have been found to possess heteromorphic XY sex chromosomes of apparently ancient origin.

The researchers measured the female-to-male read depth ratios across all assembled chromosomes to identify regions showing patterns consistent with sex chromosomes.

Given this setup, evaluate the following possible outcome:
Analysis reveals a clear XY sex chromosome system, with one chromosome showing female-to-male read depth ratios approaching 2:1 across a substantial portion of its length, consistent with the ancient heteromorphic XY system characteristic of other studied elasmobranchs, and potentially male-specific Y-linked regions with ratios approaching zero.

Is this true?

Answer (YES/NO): YES